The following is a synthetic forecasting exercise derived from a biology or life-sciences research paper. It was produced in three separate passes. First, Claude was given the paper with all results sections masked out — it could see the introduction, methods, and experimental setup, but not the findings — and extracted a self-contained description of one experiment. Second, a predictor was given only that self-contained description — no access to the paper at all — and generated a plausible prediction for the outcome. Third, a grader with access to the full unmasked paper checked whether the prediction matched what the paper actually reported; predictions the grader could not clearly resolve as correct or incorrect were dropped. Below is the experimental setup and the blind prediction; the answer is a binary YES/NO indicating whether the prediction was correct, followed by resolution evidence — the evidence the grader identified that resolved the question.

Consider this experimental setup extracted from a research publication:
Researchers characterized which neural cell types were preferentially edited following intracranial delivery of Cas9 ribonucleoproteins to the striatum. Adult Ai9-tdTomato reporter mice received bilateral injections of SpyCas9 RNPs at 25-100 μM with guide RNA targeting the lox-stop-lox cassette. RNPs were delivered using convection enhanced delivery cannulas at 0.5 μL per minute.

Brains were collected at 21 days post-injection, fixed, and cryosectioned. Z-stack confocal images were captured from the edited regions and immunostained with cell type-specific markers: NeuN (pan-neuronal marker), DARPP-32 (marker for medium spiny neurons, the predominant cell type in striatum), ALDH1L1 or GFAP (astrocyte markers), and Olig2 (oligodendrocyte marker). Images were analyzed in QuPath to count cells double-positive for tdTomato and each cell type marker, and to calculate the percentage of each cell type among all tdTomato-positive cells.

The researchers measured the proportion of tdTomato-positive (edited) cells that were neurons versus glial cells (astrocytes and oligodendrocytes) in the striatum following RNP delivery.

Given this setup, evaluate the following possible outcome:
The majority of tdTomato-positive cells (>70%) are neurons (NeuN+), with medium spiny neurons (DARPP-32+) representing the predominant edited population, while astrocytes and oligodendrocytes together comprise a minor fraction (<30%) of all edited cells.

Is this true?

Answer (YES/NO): YES